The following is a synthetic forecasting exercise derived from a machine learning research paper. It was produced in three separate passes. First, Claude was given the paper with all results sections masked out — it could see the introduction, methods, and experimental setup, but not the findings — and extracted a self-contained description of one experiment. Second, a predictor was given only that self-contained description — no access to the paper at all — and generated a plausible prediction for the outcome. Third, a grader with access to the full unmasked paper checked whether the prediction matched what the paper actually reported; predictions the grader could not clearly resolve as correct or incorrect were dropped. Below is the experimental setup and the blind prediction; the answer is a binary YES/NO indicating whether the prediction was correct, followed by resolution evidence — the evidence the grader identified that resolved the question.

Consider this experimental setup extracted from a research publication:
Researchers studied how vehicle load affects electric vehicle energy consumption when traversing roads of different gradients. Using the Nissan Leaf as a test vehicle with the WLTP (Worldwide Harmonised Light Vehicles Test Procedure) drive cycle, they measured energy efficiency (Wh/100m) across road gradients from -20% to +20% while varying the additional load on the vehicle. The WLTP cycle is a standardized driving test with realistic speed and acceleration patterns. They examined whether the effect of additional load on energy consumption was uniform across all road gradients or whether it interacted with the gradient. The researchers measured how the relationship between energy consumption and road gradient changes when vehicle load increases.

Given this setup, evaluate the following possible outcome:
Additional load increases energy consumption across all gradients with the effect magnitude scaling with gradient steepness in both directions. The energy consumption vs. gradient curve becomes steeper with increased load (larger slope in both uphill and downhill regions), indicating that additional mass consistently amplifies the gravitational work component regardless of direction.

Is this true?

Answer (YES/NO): NO